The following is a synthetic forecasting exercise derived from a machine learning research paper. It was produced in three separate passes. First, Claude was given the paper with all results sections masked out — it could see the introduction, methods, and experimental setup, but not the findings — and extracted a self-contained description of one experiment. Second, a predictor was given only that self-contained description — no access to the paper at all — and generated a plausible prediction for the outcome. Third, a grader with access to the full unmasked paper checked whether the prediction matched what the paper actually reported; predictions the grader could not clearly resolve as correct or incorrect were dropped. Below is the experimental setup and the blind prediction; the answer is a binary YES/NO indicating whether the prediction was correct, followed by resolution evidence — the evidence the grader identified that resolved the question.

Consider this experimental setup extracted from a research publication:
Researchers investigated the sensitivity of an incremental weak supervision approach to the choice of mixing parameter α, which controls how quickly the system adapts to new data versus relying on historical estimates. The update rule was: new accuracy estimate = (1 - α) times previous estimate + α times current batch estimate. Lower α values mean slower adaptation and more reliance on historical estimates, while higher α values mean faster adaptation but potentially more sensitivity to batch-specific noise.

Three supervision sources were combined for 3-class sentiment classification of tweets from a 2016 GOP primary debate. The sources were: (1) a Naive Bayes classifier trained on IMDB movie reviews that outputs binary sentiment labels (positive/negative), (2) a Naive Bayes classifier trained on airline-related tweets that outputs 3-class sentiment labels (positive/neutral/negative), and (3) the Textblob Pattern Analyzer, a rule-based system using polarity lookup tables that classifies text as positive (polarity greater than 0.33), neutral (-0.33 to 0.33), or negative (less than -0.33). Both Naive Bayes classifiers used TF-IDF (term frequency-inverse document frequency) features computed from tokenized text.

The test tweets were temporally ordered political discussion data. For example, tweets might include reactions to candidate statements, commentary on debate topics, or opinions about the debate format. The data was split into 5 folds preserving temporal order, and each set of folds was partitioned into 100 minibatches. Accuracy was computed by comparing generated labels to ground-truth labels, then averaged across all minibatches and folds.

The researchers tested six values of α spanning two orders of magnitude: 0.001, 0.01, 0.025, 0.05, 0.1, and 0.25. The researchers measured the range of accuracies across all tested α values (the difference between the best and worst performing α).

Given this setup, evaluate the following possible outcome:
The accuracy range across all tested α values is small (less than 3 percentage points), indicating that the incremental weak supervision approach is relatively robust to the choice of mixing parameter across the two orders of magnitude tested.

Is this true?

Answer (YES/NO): YES